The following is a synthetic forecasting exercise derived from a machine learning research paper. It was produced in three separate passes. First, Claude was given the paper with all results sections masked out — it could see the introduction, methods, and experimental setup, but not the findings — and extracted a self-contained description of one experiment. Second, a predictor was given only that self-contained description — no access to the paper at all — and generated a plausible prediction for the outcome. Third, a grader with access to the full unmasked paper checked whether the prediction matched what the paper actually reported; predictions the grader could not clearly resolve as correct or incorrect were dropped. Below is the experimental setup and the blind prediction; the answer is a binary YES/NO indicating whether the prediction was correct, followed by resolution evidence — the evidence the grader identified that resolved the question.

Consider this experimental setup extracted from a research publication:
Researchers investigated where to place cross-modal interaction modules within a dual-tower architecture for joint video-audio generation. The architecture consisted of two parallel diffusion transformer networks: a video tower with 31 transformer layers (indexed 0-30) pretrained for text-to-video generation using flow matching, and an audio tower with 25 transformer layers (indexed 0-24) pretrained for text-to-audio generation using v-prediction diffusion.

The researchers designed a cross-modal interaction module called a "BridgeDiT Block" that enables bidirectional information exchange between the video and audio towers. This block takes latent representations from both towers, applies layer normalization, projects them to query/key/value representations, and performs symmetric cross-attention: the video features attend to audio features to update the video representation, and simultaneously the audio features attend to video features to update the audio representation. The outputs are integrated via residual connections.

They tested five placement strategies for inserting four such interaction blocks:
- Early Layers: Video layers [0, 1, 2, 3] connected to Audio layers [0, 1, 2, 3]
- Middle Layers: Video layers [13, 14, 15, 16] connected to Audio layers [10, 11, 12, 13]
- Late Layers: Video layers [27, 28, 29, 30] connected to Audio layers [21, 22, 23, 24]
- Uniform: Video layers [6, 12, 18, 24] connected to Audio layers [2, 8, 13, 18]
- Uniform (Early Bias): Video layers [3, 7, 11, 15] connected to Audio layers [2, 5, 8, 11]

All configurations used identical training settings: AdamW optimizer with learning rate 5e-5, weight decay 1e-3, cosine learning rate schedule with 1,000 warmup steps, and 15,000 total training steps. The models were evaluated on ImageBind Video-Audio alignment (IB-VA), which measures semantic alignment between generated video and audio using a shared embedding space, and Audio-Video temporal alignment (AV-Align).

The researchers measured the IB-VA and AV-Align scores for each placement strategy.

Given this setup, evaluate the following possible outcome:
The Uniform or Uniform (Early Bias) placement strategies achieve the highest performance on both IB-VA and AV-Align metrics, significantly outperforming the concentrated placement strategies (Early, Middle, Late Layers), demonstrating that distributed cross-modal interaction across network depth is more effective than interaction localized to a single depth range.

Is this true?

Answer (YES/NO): YES